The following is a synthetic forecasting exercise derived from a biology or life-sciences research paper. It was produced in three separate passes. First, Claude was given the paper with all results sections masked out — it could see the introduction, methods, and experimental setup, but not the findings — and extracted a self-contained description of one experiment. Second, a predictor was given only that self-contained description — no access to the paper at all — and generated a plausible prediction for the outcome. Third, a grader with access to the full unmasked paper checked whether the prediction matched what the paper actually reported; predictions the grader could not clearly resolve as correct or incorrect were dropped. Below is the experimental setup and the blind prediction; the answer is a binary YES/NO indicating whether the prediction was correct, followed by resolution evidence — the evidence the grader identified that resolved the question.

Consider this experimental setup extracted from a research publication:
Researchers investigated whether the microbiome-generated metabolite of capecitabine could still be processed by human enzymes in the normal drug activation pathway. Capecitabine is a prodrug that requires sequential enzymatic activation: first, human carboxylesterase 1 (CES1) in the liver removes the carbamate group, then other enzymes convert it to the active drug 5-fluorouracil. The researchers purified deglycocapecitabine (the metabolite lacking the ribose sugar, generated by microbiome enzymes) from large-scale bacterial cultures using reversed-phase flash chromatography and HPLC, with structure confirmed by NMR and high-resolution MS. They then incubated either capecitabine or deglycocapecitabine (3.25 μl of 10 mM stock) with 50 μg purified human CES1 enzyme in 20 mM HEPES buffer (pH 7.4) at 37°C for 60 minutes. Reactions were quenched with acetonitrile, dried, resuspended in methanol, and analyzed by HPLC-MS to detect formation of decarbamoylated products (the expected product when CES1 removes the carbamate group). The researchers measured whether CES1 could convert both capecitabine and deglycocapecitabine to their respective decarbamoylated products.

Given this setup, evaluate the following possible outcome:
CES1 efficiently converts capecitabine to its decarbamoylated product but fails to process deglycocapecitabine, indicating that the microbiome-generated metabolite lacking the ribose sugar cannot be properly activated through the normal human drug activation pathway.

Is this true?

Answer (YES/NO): YES